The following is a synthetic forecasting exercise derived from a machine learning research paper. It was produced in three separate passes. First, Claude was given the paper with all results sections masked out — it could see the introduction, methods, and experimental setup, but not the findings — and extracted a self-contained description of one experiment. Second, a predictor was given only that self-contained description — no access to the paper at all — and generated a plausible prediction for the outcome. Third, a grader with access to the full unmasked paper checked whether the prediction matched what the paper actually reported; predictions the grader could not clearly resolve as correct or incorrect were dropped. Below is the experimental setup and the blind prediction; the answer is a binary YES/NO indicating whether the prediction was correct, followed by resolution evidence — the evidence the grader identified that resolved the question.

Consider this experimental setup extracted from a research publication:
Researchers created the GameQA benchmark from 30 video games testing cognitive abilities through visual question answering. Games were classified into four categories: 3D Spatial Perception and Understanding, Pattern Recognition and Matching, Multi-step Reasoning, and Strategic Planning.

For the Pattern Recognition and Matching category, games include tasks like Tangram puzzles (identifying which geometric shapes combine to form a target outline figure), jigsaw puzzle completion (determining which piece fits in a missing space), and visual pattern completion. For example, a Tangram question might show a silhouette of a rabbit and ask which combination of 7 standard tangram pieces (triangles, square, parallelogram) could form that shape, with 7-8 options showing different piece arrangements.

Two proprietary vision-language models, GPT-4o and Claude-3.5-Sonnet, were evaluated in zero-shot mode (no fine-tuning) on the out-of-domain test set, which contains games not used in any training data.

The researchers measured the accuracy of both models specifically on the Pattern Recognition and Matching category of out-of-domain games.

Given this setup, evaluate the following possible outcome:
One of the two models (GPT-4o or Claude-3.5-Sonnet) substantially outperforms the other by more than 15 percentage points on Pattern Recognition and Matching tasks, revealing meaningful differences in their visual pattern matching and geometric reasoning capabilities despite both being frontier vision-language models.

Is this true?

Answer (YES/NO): NO